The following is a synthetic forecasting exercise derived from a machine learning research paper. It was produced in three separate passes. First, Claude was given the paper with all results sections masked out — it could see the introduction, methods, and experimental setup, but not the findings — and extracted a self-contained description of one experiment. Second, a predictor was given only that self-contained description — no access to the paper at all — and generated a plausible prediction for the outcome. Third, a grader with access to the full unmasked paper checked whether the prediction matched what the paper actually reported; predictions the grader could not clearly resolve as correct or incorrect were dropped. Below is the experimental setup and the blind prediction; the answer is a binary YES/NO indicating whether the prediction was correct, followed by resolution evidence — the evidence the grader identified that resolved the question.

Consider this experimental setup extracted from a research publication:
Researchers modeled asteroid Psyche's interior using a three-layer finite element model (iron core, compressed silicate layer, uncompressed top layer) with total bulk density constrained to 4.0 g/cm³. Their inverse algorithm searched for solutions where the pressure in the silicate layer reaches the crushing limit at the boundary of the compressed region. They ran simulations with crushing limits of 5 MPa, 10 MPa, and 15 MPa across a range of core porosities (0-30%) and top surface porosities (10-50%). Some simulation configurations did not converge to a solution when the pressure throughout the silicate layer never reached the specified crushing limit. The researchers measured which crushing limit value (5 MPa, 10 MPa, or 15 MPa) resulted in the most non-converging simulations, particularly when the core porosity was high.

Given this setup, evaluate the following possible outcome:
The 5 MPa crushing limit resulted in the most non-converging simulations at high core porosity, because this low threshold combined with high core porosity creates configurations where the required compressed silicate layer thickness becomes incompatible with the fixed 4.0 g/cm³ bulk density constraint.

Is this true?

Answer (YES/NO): NO